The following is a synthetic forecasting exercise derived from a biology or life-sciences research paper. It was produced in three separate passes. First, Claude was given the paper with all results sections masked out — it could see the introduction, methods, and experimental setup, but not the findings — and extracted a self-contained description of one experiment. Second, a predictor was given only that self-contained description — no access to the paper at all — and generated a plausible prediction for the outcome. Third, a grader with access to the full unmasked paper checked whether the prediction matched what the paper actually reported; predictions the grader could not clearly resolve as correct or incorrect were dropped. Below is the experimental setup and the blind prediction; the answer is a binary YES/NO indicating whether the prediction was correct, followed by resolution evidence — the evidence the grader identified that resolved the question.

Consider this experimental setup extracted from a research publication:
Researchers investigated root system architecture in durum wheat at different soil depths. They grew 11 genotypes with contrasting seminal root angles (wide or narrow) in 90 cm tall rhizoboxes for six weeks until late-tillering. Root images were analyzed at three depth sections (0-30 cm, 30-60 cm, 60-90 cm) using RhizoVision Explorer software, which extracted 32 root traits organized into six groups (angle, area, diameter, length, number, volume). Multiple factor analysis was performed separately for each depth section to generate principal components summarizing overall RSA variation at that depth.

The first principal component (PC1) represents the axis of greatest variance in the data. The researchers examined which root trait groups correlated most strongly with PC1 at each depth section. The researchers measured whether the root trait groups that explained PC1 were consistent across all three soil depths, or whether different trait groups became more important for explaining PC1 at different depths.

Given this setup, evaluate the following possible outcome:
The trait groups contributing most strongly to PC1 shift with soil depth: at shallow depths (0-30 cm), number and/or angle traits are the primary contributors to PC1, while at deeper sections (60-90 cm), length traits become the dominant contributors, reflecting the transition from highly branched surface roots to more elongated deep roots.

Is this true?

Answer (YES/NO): NO